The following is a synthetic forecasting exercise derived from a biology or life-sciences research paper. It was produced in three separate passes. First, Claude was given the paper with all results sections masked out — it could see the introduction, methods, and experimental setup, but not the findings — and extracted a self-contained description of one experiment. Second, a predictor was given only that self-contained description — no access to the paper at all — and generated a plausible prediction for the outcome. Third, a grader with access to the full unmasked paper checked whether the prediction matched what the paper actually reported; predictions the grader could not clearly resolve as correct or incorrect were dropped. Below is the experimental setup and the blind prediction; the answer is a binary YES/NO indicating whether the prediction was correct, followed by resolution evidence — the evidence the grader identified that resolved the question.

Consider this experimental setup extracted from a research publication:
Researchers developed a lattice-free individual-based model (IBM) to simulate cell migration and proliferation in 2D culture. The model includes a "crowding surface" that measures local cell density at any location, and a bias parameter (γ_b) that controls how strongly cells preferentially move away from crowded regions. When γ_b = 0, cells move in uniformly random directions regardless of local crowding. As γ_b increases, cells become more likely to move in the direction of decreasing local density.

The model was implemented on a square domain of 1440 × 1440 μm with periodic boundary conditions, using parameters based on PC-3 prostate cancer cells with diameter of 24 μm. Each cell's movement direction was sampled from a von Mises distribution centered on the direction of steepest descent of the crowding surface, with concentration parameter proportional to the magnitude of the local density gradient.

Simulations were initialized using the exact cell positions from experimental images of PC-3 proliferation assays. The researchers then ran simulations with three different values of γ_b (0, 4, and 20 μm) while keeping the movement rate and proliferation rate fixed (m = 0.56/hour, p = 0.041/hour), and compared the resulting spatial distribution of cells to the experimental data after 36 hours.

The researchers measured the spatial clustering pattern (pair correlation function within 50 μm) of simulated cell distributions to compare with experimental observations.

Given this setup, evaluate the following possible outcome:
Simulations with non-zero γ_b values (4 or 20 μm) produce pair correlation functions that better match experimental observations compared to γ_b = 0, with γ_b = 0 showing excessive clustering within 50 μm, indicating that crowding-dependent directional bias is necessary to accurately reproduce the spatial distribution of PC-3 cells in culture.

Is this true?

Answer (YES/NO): NO